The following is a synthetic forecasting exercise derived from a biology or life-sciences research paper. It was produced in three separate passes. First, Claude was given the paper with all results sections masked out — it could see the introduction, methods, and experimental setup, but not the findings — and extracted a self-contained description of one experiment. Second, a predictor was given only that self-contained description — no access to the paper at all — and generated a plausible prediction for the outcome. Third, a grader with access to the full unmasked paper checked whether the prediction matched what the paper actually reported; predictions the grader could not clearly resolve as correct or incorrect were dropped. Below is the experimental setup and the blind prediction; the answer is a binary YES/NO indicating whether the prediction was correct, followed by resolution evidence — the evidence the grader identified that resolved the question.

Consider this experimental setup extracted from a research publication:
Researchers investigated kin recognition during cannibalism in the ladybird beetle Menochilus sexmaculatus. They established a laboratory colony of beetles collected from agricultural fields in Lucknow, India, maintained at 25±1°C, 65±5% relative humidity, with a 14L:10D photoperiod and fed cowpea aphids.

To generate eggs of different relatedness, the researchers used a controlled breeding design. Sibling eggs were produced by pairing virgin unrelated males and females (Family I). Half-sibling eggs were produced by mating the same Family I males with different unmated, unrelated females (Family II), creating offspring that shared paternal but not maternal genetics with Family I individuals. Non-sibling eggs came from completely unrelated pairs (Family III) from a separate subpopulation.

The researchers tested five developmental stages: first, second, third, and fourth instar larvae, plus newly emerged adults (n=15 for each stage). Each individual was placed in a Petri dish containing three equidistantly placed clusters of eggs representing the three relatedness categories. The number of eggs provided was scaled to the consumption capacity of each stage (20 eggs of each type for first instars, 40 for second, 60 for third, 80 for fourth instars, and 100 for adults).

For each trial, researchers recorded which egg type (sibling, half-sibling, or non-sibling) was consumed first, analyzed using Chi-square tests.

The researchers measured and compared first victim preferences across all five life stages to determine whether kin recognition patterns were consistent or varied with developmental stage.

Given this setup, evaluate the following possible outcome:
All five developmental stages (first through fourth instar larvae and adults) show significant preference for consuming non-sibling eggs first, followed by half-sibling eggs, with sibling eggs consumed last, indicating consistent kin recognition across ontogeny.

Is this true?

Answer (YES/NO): NO